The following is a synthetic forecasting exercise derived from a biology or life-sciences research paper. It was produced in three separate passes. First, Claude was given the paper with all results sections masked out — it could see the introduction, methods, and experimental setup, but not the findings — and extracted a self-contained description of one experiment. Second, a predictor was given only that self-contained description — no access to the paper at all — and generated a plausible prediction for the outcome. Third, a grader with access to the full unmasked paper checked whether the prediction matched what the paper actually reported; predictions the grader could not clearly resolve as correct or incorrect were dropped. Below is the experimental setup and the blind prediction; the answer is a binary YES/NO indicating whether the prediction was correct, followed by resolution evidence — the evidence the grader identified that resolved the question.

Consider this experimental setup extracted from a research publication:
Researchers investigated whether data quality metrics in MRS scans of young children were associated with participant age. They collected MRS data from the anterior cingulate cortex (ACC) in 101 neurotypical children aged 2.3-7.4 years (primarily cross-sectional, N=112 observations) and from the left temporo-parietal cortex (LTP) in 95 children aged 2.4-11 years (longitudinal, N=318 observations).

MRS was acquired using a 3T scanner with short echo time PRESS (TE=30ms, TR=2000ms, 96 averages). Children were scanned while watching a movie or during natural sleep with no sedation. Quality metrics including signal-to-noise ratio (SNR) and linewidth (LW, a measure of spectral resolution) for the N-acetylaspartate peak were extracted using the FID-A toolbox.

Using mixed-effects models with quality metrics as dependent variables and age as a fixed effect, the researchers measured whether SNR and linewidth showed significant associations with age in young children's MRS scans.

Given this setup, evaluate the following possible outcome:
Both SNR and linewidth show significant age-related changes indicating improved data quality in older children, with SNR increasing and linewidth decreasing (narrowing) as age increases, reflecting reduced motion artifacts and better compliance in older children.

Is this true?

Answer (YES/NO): NO